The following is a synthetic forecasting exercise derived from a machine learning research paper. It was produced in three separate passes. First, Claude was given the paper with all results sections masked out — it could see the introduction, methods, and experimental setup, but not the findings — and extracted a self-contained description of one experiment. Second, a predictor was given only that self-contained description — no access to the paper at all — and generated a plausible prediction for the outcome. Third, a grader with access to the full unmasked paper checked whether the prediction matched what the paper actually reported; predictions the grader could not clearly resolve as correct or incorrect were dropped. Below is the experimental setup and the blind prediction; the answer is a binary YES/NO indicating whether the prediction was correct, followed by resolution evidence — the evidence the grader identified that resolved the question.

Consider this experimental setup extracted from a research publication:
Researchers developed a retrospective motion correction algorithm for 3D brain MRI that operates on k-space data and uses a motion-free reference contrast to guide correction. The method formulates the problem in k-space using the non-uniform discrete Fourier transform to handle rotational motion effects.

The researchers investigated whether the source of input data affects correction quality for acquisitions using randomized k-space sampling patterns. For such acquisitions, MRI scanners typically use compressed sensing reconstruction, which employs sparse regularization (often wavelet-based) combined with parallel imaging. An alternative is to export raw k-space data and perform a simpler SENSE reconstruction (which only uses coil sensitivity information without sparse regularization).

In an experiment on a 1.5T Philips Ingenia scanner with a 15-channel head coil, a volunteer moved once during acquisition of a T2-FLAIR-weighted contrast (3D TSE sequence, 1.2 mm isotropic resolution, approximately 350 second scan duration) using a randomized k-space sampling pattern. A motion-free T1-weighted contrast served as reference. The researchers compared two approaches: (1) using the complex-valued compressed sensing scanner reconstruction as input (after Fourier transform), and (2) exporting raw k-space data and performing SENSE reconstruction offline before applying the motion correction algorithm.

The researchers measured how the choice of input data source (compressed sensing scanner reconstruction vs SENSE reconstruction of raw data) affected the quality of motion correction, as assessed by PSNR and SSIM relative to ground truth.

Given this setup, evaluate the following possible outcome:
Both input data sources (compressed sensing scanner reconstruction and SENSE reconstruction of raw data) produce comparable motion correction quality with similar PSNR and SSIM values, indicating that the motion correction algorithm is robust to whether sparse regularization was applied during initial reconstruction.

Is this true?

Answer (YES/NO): NO